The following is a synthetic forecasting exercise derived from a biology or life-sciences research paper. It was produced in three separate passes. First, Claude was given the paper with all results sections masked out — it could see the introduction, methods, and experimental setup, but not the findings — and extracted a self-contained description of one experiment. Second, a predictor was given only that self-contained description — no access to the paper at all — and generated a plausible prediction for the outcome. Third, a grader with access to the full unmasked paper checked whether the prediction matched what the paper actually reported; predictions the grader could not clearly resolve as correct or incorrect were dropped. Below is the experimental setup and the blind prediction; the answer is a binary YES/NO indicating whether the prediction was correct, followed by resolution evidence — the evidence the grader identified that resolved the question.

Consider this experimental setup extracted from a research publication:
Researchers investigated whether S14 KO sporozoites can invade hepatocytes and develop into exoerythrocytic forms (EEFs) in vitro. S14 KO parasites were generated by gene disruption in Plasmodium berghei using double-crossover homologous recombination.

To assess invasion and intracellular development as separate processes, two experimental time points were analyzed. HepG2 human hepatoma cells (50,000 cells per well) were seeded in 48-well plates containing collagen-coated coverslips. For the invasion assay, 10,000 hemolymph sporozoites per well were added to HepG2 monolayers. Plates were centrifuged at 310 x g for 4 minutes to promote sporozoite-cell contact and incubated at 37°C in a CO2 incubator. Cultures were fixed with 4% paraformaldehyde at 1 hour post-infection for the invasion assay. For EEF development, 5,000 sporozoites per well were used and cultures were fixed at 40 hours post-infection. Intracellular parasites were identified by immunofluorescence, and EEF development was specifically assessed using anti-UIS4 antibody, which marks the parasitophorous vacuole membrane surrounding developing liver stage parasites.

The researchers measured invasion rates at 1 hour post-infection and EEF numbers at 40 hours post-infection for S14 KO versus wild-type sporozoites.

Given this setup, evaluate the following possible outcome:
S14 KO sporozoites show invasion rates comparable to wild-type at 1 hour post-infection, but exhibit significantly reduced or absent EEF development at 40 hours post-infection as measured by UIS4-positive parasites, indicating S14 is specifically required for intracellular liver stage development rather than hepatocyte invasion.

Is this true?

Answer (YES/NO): NO